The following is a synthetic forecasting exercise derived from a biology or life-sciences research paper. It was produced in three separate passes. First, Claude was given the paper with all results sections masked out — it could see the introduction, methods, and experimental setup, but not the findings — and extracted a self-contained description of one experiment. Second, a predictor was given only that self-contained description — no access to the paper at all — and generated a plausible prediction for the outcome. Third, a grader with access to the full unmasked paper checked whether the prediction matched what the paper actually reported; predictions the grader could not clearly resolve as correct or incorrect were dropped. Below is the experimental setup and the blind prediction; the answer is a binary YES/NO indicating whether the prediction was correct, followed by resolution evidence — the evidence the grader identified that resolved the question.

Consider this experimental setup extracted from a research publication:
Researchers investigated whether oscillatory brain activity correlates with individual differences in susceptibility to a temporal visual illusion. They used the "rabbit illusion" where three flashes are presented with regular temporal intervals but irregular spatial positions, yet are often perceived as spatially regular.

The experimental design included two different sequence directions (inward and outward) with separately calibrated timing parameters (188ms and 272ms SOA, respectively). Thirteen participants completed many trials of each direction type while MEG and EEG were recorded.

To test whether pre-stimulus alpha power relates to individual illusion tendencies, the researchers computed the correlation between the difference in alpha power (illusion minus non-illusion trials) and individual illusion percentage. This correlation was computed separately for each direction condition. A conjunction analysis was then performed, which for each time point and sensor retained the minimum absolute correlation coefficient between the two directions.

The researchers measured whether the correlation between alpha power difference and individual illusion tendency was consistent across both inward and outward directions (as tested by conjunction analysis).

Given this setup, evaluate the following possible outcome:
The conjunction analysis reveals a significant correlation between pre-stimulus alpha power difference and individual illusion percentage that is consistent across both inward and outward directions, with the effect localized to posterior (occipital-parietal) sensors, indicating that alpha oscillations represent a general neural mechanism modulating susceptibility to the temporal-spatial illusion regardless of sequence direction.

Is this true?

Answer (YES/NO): NO